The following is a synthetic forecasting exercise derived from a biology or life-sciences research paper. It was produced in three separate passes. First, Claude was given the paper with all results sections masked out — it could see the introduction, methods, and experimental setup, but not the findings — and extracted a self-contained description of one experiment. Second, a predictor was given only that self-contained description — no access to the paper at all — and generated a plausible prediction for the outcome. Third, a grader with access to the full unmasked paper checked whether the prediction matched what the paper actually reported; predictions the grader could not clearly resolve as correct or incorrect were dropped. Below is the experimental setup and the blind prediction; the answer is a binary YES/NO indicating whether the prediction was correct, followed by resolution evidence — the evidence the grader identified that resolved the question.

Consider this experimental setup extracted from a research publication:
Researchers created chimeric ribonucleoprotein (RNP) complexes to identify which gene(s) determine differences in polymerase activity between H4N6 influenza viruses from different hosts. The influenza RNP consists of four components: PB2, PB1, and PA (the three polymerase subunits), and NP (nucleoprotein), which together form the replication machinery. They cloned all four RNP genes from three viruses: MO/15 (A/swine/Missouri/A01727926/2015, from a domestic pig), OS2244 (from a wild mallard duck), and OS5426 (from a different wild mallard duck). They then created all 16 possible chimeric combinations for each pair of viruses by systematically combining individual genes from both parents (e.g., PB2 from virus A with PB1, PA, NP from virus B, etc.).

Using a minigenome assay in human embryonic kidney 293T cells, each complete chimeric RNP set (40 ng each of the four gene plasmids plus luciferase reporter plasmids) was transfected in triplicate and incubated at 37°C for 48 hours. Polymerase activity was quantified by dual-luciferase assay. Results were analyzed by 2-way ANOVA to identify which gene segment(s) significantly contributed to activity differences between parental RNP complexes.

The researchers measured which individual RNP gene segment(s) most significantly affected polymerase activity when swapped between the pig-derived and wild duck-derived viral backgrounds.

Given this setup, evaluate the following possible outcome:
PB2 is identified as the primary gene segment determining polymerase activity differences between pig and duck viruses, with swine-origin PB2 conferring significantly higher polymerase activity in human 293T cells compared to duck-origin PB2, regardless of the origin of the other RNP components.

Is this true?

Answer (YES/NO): NO